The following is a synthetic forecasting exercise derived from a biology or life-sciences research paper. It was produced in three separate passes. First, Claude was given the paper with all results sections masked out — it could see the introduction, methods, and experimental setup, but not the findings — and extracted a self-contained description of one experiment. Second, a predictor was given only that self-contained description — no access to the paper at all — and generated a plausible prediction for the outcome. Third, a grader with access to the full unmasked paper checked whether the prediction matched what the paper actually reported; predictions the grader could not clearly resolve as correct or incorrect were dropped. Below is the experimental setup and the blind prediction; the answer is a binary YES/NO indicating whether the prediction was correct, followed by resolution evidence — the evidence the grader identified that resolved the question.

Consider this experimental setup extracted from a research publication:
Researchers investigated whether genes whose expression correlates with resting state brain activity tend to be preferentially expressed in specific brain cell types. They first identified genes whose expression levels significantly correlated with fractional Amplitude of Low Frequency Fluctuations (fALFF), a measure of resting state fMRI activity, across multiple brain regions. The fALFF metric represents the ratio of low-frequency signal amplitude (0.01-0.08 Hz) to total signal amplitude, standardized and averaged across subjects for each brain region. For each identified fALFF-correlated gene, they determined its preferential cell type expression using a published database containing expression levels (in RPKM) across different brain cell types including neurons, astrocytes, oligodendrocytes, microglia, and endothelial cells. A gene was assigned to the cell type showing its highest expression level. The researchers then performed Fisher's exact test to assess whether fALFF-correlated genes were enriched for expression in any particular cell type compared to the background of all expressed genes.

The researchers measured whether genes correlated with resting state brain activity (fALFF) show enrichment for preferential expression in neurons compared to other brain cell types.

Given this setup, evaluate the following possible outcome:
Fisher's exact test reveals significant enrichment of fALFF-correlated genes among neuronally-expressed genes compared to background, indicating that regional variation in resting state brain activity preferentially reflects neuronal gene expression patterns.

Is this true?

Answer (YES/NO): YES